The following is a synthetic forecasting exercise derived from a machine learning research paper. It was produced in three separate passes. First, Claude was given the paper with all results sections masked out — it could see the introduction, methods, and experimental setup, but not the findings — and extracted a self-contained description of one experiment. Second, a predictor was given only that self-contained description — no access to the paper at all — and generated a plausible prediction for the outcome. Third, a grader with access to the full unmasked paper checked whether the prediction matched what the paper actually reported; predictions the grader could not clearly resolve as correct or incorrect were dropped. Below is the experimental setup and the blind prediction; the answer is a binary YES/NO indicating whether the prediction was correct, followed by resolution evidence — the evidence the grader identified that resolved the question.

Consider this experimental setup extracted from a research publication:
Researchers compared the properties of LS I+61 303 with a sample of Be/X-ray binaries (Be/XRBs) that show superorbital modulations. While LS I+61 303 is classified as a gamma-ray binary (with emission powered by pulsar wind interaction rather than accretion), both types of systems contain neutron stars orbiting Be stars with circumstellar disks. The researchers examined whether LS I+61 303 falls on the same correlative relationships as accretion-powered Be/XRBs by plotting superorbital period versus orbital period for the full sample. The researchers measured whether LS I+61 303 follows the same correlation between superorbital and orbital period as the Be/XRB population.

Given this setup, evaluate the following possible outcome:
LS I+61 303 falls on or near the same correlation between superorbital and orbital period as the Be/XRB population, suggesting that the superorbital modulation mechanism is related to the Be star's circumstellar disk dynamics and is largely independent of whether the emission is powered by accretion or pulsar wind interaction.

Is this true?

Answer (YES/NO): YES